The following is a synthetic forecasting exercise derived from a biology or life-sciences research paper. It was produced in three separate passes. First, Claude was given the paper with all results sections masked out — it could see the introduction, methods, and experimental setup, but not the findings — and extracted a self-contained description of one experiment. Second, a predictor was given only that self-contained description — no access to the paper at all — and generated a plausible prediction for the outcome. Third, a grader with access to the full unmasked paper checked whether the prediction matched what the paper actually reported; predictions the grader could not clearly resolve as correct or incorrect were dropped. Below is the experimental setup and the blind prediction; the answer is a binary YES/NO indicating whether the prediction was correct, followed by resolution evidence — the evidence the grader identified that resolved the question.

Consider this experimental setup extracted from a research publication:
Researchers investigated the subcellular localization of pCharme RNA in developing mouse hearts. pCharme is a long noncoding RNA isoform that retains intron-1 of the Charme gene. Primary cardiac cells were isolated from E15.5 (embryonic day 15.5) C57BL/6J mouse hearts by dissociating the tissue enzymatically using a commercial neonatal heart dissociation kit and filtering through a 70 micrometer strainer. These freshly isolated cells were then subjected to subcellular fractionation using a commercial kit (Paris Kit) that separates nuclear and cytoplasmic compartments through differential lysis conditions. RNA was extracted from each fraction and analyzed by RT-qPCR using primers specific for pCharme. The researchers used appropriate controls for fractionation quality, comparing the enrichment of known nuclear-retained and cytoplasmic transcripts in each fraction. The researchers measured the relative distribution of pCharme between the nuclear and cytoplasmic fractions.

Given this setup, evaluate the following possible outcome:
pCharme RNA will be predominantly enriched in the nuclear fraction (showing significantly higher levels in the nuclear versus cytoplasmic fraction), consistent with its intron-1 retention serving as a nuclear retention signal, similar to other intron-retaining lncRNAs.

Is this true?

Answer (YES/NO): YES